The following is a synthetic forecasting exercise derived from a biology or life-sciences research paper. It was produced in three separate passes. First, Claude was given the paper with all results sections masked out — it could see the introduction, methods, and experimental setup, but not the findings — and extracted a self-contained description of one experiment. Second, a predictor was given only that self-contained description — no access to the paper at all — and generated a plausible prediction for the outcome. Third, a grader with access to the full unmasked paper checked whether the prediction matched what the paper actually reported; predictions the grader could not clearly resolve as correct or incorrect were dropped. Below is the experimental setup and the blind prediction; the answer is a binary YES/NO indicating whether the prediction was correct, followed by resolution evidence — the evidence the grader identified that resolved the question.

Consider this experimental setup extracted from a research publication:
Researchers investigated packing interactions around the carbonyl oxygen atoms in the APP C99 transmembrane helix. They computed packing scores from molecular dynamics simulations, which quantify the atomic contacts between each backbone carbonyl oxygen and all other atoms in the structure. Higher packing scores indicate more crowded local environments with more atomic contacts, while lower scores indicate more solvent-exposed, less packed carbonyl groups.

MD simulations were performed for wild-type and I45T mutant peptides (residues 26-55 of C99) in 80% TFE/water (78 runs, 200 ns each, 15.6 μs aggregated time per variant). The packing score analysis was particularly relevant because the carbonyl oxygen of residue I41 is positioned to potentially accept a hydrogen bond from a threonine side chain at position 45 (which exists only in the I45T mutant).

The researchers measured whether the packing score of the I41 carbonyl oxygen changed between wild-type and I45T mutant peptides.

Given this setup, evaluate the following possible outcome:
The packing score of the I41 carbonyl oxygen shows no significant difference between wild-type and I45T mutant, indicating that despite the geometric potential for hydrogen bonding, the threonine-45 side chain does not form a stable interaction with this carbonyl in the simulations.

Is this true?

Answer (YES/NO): NO